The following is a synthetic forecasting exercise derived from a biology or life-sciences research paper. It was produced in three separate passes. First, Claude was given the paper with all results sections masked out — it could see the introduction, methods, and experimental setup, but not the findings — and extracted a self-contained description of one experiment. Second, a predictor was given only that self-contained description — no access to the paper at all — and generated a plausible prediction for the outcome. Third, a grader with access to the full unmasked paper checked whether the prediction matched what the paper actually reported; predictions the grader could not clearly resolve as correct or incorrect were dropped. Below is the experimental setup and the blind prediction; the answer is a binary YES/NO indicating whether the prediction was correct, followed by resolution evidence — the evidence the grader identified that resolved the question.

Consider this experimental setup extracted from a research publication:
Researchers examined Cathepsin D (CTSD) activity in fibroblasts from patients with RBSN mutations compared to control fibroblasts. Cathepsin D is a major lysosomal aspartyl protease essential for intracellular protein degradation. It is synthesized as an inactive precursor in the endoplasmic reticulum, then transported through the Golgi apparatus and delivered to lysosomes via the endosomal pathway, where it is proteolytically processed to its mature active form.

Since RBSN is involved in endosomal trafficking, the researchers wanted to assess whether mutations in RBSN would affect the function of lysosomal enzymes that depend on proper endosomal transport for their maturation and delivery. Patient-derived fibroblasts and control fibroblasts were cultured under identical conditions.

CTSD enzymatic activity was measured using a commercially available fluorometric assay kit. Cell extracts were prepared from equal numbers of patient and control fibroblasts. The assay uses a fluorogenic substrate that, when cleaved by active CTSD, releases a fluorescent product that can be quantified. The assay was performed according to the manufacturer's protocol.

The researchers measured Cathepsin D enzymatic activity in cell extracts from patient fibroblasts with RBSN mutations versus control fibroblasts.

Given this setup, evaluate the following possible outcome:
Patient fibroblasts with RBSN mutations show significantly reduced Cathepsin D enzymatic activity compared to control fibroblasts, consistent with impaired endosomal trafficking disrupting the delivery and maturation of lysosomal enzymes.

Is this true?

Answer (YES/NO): YES